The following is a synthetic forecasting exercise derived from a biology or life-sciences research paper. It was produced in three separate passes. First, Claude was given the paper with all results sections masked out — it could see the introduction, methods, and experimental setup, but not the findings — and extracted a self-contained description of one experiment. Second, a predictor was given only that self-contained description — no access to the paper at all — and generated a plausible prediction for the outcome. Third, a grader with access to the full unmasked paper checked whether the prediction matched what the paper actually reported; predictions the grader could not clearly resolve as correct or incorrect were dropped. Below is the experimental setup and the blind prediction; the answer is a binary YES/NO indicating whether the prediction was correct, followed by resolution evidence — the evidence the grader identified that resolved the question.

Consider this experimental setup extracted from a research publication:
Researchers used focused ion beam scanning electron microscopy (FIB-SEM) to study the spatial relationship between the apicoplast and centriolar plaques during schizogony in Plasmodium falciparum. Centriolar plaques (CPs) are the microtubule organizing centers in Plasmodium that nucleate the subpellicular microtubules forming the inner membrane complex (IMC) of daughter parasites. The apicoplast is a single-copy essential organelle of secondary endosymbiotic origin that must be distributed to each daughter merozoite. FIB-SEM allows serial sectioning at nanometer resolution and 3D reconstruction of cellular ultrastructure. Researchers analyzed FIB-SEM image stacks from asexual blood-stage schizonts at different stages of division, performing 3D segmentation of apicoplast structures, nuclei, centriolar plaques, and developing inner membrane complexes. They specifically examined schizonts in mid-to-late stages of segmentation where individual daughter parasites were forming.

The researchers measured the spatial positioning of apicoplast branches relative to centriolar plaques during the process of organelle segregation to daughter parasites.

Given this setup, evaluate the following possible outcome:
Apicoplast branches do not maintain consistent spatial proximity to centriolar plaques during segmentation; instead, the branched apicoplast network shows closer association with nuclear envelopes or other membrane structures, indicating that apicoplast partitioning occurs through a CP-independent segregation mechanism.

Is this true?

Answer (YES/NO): NO